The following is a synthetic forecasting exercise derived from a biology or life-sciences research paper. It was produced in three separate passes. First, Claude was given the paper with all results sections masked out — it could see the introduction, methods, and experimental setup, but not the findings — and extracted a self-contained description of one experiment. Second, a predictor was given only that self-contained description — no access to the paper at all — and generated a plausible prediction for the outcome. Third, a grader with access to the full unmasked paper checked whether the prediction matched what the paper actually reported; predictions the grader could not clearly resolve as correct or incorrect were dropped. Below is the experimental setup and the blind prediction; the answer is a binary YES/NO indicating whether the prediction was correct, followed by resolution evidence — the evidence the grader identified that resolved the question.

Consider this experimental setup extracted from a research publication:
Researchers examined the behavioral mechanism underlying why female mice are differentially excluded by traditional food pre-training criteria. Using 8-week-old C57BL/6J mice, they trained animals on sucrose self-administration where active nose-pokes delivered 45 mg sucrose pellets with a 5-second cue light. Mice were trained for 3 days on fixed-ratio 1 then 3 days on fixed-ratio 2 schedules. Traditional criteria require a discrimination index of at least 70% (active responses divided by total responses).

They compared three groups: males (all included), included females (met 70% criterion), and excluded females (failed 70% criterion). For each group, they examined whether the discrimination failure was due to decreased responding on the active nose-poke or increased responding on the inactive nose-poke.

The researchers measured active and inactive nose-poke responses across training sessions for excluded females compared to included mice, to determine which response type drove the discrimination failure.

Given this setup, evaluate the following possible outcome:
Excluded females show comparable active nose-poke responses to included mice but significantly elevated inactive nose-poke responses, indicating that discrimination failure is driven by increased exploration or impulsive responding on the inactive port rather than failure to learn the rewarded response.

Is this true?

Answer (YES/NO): YES